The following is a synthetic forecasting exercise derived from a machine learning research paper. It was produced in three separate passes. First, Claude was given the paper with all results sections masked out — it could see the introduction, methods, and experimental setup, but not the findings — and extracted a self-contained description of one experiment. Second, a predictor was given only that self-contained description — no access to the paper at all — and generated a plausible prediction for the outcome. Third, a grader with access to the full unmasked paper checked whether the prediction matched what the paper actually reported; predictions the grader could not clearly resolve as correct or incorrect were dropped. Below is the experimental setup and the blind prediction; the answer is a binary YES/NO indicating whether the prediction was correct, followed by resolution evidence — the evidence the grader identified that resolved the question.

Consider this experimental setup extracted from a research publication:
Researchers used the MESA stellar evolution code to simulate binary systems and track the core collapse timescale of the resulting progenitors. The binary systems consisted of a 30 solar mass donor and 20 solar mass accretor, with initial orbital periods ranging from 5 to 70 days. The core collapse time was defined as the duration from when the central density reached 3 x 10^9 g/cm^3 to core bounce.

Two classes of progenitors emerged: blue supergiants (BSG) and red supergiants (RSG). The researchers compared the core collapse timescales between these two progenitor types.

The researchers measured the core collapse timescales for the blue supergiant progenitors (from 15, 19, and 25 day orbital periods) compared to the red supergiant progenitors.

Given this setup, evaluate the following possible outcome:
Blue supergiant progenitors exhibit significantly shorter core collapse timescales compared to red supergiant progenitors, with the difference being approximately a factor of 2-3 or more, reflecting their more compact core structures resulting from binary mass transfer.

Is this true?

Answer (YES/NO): NO